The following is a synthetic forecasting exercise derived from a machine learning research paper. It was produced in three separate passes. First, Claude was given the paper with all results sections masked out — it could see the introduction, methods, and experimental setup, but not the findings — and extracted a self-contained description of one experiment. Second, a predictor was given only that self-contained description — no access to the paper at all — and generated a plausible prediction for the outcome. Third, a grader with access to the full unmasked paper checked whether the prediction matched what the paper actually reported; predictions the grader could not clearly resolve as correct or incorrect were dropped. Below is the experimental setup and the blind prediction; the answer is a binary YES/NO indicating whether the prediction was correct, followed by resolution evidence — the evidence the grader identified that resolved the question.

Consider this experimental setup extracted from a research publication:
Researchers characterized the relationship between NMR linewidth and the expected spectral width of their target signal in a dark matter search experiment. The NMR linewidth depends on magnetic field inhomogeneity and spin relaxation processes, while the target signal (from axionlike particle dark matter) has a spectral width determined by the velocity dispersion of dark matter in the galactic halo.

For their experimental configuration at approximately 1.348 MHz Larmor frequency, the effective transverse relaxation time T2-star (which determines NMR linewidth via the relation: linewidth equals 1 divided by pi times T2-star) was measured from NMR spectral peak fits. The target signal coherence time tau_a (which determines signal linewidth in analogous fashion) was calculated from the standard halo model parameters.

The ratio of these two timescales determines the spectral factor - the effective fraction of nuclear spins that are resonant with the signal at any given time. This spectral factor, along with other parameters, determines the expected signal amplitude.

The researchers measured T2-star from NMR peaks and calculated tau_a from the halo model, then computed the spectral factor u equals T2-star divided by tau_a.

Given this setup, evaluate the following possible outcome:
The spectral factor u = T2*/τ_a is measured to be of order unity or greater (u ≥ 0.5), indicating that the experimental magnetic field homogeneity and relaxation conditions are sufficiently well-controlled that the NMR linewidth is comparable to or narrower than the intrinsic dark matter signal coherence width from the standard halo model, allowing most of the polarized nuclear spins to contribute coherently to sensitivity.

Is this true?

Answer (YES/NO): NO